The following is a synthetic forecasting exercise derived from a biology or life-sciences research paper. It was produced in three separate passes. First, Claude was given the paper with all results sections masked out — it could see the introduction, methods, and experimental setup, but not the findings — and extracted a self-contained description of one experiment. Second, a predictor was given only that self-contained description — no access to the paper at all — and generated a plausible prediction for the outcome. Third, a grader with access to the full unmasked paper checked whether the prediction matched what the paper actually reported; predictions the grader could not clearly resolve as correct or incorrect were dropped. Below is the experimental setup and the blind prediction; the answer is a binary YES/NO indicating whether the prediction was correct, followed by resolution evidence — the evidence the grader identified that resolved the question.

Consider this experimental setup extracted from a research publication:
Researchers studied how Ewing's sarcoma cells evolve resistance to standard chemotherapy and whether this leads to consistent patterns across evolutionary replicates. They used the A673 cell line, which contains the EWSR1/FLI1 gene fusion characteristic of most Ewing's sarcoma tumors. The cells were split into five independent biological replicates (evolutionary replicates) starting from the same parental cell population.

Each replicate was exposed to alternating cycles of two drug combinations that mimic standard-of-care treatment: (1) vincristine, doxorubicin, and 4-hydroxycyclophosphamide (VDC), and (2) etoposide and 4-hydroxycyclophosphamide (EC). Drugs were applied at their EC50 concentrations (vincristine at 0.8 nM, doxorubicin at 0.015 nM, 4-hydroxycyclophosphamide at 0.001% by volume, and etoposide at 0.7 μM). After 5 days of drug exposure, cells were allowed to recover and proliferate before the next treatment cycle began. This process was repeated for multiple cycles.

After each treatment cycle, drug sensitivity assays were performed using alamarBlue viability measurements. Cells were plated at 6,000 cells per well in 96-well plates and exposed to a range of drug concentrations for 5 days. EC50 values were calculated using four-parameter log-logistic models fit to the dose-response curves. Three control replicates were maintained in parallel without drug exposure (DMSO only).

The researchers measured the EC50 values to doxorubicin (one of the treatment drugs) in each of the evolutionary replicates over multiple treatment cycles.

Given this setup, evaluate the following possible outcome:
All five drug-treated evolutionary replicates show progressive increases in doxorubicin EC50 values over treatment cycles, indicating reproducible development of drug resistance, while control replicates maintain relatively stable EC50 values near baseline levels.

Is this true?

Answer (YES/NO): YES